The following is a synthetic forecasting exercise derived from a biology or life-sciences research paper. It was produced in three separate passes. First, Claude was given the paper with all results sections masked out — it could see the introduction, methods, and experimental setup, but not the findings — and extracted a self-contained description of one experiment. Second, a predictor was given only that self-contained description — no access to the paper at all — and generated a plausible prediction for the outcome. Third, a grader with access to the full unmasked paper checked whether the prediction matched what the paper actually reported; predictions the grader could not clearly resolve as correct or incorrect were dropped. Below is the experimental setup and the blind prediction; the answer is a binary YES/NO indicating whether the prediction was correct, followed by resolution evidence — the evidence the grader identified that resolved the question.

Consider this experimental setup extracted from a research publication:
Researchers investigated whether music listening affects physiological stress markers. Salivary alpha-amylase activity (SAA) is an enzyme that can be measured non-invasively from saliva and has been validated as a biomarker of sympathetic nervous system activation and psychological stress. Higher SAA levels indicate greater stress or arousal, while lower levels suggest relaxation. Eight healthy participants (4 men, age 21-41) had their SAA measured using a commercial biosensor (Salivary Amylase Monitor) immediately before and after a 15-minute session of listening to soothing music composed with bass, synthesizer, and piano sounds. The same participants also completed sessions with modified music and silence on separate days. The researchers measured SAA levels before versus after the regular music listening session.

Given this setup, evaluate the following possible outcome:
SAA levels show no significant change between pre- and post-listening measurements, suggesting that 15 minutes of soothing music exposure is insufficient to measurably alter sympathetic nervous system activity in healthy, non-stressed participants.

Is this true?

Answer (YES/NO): YES